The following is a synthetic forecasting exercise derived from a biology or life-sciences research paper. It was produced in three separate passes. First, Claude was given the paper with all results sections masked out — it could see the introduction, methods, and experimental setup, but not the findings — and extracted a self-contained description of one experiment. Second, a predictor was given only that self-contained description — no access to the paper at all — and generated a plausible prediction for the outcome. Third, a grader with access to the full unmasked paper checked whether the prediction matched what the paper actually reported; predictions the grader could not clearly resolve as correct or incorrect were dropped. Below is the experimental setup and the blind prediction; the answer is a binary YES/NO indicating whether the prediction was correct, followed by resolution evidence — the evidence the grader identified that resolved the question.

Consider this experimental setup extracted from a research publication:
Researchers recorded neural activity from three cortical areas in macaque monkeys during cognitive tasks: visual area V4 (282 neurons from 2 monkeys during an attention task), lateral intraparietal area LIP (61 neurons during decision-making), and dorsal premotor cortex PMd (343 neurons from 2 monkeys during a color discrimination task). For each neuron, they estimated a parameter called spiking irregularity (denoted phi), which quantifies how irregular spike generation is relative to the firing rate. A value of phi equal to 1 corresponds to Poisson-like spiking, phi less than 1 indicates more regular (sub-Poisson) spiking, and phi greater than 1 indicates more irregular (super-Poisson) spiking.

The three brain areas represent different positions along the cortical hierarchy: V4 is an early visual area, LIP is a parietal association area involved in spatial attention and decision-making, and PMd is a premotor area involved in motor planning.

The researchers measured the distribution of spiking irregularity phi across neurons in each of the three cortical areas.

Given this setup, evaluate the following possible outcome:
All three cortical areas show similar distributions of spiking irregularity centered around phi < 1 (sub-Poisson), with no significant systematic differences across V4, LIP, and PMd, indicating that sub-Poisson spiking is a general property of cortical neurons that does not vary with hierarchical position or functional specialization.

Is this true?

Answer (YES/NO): NO